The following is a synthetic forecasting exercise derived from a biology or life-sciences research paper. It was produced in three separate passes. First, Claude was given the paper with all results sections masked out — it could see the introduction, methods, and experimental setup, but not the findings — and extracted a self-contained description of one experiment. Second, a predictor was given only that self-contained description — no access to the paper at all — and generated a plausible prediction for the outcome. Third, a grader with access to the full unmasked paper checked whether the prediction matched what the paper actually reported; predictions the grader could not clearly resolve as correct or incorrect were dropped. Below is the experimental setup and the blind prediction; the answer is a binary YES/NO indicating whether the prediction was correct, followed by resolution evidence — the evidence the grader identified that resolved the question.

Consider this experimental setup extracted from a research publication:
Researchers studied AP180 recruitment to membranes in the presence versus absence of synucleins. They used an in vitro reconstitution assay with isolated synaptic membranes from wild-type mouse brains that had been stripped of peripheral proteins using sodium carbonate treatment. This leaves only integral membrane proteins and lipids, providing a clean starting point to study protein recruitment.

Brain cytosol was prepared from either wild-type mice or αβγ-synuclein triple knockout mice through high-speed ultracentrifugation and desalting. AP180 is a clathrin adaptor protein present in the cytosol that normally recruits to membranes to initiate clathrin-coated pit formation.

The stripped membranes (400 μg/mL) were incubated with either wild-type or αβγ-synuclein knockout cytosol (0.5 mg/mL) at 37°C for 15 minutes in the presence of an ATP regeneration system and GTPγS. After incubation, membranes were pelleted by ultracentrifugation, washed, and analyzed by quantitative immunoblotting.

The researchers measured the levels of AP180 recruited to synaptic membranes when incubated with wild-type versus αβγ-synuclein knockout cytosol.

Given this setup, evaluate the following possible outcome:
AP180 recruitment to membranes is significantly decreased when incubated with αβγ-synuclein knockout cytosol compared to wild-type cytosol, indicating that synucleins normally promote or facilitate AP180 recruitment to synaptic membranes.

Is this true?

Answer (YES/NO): NO